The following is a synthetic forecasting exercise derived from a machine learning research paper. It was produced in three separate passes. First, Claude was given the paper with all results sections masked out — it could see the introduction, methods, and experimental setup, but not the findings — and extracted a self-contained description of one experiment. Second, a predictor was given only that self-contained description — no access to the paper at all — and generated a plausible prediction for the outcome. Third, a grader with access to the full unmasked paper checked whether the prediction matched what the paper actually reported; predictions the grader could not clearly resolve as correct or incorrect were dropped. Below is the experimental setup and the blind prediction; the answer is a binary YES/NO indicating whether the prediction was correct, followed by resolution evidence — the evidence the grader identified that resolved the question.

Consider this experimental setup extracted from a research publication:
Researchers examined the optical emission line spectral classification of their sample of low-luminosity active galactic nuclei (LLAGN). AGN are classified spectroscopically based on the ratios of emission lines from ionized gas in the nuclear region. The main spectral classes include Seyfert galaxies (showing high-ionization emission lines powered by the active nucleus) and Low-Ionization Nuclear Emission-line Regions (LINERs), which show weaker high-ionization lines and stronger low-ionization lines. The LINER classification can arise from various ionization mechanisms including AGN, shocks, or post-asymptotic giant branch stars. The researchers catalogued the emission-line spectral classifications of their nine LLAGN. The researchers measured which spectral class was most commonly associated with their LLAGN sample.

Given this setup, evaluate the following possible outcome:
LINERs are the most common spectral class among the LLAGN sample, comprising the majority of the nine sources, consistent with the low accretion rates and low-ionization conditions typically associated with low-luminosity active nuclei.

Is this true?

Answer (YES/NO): YES